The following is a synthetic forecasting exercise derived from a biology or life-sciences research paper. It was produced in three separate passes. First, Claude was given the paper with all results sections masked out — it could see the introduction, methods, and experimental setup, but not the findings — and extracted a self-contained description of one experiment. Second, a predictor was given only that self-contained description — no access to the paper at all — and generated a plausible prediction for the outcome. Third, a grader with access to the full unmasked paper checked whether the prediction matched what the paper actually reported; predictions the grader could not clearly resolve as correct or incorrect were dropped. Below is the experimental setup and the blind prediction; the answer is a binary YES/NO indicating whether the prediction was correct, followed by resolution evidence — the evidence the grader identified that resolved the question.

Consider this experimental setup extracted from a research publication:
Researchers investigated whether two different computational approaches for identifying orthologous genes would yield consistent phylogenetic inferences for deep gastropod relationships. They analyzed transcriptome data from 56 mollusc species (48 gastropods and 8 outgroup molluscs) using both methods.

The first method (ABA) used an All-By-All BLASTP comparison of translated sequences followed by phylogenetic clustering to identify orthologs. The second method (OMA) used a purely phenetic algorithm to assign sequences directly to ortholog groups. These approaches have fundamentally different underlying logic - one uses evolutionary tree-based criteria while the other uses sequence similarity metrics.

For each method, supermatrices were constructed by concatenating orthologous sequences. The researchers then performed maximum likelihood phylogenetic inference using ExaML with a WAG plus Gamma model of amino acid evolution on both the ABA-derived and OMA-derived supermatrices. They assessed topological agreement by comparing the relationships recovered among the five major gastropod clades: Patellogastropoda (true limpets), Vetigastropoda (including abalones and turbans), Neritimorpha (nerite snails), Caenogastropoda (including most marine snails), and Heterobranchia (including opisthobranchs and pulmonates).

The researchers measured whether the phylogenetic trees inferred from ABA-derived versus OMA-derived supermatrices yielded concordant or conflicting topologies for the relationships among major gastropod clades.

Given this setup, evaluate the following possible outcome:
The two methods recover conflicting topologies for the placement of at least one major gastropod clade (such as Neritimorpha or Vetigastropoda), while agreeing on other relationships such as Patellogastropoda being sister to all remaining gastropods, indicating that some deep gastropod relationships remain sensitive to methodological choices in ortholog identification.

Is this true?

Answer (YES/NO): NO